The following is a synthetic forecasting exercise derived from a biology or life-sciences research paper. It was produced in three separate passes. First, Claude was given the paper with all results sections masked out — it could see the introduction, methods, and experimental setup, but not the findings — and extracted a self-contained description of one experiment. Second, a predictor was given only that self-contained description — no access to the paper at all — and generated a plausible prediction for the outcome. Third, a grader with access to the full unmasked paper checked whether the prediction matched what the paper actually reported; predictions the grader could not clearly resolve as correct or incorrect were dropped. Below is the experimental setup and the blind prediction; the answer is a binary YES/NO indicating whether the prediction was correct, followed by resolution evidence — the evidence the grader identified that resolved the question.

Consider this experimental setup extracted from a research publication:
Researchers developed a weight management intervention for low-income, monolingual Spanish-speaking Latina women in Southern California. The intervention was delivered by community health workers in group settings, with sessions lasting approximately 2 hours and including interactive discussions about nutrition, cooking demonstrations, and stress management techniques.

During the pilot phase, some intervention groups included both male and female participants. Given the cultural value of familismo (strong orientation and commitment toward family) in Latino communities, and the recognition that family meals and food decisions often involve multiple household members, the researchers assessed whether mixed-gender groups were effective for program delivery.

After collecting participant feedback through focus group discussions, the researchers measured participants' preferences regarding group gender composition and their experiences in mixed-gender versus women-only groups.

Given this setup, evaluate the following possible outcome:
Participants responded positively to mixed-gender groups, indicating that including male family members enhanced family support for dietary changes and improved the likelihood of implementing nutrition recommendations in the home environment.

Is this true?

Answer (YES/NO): NO